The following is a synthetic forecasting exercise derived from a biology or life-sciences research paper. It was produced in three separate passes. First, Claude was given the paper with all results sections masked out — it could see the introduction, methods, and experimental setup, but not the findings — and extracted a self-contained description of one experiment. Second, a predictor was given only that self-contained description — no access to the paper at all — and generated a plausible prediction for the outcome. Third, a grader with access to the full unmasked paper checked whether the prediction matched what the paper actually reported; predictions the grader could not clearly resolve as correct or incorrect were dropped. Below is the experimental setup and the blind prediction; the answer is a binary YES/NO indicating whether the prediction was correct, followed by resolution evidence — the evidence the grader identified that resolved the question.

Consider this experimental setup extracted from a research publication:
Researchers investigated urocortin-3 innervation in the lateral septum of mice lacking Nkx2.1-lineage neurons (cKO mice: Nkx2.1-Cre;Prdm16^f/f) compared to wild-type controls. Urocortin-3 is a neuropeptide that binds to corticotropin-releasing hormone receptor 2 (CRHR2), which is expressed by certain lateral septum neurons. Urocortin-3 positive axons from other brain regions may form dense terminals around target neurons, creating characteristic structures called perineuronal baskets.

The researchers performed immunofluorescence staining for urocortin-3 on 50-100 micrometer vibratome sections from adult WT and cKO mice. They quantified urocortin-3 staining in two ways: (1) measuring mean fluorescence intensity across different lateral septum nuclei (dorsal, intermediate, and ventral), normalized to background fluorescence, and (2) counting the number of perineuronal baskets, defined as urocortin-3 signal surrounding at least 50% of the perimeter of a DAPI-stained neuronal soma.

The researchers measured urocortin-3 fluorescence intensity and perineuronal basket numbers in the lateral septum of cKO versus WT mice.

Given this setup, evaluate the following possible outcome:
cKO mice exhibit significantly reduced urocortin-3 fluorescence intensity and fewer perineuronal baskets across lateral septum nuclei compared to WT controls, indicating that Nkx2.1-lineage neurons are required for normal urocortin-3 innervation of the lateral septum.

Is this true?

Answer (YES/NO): YES